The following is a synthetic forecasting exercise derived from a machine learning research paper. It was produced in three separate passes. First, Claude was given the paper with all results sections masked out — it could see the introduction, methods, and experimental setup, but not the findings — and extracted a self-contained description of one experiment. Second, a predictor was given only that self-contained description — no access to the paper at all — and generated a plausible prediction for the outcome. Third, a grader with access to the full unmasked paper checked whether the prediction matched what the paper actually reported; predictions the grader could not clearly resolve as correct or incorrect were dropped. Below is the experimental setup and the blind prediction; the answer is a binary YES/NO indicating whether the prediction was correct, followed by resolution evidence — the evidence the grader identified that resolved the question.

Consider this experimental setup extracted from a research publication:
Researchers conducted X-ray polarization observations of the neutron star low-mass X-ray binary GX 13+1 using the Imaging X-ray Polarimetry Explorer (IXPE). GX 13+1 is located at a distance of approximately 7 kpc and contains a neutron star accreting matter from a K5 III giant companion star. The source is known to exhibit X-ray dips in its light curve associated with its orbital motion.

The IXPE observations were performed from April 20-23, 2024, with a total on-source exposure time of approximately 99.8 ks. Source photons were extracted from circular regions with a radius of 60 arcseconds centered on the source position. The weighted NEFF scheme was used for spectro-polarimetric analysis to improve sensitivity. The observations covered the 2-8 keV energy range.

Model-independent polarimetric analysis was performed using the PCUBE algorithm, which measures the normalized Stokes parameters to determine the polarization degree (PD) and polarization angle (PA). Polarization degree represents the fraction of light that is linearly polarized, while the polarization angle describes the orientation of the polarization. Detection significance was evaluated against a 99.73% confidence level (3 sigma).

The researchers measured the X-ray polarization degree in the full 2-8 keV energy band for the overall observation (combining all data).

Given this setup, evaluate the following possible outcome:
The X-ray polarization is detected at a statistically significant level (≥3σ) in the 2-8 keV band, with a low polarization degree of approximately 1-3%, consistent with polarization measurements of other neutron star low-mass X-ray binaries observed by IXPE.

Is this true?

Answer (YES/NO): YES